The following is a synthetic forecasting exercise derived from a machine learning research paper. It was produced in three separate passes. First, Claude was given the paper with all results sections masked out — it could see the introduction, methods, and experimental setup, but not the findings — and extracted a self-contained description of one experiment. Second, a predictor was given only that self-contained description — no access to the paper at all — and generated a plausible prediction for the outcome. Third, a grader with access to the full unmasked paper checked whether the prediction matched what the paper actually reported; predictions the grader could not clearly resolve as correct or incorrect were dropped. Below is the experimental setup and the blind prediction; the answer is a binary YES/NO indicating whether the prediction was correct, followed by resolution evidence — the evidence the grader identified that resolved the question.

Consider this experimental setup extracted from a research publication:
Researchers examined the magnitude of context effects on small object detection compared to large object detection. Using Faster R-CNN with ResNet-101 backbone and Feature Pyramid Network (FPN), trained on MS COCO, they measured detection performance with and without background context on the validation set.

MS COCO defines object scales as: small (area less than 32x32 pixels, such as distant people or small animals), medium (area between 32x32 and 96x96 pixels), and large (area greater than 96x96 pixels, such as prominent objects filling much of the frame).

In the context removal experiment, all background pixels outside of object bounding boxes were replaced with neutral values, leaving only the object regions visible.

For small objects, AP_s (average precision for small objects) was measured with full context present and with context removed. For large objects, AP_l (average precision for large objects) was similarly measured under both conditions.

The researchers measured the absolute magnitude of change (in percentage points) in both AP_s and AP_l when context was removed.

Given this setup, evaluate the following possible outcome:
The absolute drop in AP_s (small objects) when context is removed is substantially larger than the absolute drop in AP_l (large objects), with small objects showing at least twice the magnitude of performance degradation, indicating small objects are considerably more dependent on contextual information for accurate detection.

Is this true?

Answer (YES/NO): NO